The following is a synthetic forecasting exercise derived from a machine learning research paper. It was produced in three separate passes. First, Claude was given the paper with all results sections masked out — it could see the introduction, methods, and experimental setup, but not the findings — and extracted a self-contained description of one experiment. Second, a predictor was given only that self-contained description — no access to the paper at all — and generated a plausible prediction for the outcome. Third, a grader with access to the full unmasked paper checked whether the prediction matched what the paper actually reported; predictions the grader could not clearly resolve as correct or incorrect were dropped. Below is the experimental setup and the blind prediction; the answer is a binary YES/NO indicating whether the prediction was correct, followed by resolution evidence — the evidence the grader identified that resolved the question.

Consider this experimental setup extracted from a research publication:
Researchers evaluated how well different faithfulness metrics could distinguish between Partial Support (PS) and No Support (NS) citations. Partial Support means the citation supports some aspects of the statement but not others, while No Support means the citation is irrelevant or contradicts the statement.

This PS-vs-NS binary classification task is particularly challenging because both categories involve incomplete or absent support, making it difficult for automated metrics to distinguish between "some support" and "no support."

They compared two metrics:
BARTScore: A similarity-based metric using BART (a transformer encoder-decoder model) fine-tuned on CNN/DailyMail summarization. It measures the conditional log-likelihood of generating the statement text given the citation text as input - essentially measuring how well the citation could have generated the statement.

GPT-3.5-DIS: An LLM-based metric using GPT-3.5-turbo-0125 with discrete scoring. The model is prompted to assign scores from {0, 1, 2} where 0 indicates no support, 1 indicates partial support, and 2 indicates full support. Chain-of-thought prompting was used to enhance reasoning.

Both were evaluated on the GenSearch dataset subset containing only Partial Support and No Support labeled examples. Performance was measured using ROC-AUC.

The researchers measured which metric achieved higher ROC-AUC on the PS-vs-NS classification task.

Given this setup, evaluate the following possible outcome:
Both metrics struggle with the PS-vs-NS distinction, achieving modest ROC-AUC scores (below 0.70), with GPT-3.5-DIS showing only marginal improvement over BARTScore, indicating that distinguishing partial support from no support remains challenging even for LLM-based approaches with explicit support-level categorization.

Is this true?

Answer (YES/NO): NO